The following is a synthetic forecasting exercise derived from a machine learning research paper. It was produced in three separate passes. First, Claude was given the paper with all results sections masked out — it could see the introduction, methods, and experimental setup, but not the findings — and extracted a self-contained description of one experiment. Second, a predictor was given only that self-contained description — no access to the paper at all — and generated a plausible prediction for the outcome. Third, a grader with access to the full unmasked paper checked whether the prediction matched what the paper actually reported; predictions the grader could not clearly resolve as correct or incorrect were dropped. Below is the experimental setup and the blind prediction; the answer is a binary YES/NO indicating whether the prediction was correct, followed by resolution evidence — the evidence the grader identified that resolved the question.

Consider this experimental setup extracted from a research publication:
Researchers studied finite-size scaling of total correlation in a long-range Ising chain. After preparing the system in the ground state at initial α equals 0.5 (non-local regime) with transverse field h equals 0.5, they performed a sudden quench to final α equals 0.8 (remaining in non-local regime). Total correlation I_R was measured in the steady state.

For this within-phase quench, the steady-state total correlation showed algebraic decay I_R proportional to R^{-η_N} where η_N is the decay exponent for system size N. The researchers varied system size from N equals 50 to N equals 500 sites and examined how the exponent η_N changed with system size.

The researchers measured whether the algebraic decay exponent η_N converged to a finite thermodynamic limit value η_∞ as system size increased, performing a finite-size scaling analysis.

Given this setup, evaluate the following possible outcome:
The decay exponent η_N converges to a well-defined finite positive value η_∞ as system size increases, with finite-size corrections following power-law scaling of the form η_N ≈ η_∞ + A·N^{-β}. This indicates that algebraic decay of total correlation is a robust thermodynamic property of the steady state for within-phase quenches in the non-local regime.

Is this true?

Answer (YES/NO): YES